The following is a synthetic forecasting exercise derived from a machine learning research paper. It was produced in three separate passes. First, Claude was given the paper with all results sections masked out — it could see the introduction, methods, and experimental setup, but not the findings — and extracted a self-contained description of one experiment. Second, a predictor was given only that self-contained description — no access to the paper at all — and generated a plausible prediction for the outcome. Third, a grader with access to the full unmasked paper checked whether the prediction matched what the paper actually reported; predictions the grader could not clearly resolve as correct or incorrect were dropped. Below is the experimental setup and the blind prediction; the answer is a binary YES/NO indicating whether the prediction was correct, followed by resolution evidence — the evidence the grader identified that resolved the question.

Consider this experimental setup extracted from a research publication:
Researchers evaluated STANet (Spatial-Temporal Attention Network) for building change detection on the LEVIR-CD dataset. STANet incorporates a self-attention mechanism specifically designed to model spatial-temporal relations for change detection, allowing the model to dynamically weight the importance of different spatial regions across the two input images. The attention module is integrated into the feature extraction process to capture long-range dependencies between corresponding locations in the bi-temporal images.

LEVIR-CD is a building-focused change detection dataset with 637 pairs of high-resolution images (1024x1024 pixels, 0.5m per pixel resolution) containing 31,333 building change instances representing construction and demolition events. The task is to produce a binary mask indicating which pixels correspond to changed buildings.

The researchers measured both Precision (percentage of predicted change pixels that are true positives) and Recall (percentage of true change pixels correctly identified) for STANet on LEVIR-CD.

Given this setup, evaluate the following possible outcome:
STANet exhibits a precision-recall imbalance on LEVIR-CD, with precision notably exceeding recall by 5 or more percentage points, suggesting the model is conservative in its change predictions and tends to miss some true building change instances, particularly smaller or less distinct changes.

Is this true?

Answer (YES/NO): YES